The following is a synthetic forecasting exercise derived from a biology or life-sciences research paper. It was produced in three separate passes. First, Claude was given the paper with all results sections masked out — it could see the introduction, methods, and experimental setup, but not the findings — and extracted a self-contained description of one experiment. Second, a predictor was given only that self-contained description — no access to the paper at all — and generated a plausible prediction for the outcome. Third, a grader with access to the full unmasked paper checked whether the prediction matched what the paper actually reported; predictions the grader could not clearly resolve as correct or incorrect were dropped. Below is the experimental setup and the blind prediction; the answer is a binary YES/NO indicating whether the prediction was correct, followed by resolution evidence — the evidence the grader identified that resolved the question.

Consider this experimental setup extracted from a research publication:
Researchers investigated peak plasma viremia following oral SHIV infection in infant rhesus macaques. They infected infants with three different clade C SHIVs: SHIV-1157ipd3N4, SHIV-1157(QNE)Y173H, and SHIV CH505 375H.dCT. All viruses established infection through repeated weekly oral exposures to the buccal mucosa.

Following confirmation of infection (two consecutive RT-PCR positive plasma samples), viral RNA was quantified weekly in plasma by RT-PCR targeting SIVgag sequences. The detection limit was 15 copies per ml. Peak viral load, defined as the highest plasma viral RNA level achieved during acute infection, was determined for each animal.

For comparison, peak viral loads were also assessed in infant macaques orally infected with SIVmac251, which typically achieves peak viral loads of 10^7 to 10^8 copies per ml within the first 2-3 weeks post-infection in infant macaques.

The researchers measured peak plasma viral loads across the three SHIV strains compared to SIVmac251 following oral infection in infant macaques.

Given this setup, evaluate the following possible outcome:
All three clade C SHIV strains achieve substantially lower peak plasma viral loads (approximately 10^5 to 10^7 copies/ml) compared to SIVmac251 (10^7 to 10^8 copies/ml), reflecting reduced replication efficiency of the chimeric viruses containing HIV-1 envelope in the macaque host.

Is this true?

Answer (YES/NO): NO